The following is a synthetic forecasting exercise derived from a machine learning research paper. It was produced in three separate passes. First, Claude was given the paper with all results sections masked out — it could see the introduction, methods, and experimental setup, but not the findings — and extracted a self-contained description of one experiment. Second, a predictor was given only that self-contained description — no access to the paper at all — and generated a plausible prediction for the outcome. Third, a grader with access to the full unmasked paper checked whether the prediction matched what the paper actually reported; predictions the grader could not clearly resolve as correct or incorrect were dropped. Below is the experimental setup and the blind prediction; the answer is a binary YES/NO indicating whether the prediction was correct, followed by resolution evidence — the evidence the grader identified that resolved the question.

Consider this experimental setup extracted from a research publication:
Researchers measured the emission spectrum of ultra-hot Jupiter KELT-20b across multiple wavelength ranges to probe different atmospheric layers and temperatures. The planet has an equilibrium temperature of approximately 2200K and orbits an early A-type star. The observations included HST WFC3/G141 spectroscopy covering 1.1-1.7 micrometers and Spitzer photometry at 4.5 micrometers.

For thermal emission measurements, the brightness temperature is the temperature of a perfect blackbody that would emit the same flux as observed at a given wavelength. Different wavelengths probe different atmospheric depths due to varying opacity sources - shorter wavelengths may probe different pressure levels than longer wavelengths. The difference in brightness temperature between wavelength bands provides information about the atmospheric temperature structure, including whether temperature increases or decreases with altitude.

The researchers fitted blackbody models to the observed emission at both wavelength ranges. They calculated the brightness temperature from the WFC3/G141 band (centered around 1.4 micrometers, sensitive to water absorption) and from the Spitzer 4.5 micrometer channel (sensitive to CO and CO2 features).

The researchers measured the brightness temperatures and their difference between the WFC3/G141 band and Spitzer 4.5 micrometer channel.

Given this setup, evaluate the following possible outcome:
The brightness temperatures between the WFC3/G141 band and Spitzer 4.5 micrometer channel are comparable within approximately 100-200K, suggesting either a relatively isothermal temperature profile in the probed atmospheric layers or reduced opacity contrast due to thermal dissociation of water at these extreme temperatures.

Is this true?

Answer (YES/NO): NO